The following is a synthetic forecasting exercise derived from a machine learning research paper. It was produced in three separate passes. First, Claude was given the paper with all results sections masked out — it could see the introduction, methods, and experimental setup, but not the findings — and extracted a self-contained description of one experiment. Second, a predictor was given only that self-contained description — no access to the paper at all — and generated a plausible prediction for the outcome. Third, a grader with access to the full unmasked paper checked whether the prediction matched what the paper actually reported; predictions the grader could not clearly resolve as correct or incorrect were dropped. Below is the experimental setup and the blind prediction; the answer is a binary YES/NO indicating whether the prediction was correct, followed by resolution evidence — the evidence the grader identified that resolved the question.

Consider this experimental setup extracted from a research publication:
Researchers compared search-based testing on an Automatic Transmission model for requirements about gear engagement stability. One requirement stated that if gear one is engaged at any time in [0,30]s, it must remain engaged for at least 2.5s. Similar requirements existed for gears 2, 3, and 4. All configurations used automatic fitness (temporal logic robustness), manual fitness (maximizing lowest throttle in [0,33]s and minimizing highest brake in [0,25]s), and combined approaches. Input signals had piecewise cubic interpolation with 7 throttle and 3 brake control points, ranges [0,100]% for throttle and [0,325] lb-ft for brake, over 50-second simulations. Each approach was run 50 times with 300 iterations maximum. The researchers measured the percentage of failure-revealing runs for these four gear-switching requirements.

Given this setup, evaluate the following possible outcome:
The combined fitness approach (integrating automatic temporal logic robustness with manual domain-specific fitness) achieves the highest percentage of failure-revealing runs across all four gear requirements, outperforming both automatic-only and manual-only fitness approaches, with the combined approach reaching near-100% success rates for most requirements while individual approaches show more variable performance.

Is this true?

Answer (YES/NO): NO